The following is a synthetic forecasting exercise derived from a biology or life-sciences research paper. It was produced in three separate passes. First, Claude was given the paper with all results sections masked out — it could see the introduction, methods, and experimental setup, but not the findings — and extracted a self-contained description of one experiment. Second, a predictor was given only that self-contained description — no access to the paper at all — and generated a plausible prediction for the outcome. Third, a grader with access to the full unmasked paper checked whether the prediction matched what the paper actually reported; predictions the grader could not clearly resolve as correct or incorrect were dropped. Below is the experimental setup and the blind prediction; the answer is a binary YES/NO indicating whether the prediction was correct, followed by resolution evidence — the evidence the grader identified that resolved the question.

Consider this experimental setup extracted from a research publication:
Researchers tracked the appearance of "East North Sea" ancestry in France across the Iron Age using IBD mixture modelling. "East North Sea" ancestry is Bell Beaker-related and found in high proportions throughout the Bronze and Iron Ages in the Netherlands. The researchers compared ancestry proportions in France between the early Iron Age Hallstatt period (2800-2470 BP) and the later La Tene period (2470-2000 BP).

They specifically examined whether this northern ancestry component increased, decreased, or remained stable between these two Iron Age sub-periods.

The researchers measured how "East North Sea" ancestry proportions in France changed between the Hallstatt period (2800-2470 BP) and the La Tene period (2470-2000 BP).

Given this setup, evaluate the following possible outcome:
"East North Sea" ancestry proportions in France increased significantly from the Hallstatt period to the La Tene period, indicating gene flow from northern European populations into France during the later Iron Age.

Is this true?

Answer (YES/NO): NO